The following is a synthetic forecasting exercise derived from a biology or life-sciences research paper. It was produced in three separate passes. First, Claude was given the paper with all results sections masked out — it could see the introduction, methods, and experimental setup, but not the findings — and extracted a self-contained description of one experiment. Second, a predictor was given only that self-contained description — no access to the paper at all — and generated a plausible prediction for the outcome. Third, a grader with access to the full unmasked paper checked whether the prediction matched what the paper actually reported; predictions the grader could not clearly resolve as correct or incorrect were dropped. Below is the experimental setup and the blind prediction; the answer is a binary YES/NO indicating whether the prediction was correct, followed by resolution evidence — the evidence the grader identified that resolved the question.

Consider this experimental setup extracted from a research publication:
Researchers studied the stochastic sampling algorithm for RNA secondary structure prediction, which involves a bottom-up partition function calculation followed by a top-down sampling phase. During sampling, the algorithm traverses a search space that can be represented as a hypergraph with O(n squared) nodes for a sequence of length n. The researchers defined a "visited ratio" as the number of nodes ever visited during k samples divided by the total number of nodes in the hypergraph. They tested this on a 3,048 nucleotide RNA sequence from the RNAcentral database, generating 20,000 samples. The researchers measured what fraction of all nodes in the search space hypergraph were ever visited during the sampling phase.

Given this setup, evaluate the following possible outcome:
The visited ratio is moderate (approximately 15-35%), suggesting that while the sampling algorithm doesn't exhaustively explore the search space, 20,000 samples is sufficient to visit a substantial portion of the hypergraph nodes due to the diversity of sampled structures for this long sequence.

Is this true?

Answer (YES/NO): NO